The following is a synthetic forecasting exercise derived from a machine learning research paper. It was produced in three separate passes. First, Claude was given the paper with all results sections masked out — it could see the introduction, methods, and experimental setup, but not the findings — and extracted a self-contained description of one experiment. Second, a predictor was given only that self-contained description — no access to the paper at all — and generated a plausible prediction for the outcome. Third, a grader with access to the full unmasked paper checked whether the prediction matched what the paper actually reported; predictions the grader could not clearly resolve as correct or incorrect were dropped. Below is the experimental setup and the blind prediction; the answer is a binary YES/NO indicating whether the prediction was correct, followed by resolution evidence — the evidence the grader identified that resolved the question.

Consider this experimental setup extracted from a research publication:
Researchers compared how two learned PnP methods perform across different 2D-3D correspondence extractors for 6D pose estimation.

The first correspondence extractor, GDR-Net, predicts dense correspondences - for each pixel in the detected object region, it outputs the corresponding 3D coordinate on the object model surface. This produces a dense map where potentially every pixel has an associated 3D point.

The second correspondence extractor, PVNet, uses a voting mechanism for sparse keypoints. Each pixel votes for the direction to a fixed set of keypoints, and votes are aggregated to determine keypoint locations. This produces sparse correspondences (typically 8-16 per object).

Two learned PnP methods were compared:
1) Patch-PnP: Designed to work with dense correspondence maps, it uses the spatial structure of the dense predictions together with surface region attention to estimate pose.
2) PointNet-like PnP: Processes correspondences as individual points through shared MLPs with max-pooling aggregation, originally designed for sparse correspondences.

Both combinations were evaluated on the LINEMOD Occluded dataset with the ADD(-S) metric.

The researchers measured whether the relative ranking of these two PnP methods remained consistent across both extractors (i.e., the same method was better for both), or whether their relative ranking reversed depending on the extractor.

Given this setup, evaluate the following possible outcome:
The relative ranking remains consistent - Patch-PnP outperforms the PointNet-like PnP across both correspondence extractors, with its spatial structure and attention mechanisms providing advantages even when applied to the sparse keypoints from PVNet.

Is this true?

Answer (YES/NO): NO